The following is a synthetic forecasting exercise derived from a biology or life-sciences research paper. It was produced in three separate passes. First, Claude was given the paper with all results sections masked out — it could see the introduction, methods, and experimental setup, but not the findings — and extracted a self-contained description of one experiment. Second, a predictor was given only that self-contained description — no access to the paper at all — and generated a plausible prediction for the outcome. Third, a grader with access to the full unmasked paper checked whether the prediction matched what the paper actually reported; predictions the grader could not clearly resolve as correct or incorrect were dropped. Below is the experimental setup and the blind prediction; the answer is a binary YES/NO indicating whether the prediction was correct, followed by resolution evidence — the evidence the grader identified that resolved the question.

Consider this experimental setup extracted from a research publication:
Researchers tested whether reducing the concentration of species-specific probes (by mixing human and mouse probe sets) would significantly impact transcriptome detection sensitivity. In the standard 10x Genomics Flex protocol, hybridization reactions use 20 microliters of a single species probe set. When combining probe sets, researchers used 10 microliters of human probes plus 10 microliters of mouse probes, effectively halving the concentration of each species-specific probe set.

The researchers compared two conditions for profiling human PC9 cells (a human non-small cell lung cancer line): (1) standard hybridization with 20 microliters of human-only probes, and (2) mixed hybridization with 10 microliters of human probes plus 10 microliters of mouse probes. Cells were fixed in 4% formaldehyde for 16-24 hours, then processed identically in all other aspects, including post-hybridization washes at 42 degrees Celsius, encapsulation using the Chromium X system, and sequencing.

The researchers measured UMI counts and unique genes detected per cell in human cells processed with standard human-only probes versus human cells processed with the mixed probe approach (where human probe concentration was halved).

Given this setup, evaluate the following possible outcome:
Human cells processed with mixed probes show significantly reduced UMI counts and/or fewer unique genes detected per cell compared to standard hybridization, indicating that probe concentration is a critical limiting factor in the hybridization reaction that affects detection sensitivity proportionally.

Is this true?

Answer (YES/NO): NO